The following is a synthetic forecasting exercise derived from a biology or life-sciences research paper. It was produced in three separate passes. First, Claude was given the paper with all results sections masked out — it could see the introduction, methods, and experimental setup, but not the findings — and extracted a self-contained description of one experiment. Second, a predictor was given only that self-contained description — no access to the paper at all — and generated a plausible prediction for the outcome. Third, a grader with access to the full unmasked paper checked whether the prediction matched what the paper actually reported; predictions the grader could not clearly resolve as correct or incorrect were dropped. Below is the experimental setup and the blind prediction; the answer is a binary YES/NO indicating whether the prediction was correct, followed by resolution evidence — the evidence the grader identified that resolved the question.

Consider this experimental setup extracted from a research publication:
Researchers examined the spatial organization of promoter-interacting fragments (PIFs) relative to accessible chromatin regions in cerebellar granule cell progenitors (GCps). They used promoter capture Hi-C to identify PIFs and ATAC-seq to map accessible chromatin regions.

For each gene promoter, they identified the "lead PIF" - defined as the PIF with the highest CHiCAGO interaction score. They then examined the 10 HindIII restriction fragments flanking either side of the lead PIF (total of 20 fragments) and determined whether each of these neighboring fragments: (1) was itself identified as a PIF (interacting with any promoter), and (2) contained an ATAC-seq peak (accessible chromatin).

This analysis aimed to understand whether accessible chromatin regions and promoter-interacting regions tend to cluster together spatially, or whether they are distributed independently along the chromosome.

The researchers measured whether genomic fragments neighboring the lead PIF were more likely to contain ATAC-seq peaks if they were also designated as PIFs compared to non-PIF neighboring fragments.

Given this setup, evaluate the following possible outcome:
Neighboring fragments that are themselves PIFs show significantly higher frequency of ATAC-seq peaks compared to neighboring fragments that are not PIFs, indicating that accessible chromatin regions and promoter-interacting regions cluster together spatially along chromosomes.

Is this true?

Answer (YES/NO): YES